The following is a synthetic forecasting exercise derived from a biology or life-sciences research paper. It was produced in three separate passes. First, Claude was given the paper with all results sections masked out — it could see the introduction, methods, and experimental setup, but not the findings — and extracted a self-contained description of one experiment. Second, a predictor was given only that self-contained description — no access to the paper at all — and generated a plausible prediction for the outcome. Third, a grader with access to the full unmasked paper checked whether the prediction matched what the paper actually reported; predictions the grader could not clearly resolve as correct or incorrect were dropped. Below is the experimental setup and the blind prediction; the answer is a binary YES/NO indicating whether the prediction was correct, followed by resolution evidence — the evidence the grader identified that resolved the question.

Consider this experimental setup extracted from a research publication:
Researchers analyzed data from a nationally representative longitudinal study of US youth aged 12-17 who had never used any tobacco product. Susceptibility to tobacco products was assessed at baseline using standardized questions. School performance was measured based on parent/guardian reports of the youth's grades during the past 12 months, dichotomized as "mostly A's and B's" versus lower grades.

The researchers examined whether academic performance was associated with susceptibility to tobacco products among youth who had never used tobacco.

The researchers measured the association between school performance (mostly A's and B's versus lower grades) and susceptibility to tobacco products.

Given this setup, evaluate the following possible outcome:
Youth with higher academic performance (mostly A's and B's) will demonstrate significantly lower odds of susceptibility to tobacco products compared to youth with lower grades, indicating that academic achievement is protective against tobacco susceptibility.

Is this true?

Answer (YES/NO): NO